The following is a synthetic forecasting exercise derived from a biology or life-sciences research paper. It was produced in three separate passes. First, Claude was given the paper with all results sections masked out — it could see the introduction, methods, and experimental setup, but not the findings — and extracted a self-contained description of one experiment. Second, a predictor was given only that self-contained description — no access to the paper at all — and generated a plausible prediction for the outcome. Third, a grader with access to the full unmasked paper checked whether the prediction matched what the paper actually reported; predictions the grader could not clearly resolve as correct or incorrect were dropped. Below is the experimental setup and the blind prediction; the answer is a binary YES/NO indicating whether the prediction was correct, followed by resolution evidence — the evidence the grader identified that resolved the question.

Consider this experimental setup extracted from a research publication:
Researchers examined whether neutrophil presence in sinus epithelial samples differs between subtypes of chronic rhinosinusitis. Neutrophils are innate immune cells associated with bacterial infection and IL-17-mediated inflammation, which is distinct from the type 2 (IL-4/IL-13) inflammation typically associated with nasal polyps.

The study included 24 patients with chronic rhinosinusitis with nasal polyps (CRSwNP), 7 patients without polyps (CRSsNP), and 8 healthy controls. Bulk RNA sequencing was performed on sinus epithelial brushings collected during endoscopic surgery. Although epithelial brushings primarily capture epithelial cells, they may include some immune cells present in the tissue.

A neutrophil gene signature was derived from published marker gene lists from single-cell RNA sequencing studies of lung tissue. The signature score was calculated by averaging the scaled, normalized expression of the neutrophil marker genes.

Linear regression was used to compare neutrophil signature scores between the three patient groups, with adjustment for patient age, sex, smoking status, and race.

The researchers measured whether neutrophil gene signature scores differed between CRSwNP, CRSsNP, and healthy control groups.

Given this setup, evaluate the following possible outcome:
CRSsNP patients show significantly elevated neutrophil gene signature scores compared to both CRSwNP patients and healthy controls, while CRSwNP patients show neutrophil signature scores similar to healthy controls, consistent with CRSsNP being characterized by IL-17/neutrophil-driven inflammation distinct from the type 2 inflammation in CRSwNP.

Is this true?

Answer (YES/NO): NO